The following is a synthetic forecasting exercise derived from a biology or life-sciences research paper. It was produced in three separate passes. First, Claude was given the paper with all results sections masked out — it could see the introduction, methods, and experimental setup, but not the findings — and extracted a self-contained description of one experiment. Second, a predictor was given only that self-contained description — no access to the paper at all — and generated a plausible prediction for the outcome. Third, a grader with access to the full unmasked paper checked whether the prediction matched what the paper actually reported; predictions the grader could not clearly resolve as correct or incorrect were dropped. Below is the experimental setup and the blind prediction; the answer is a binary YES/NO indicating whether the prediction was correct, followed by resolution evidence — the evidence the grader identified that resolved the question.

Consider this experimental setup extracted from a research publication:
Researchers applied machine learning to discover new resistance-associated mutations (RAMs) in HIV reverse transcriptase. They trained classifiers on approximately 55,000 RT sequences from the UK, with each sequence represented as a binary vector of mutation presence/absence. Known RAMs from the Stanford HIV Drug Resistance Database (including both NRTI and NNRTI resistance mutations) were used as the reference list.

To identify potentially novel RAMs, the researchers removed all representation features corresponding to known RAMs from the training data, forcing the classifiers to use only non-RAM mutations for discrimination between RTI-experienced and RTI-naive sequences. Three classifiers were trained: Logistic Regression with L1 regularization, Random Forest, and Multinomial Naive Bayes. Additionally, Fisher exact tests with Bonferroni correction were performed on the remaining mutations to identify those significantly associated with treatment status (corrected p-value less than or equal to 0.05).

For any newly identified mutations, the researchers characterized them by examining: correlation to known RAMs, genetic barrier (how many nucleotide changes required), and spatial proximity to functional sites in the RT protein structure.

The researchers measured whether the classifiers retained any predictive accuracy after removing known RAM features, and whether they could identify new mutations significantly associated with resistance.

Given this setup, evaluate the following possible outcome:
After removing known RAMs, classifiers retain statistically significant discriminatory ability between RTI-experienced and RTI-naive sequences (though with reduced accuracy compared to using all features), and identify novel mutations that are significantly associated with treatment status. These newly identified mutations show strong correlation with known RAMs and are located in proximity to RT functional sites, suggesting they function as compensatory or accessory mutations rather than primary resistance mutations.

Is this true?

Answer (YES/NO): YES